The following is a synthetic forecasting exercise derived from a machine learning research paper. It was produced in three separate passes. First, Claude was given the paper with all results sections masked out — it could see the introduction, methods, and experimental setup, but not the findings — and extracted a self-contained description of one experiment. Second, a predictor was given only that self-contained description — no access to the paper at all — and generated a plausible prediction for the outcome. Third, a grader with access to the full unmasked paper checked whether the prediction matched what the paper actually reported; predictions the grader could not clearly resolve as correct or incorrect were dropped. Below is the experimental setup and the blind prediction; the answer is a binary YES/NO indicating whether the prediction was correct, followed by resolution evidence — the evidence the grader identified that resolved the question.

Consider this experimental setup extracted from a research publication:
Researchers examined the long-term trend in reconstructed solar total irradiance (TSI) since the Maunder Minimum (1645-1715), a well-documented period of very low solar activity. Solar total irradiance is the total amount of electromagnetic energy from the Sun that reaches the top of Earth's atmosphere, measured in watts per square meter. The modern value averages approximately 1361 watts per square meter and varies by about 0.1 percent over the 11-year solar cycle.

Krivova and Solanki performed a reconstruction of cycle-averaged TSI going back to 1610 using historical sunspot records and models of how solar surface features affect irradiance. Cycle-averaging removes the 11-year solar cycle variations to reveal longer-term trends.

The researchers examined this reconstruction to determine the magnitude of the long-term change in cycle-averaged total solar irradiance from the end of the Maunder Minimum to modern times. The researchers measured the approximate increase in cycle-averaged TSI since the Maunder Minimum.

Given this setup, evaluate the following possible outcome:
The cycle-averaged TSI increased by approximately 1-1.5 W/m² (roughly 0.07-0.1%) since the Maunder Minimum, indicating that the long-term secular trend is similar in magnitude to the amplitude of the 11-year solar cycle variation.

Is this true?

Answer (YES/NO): YES